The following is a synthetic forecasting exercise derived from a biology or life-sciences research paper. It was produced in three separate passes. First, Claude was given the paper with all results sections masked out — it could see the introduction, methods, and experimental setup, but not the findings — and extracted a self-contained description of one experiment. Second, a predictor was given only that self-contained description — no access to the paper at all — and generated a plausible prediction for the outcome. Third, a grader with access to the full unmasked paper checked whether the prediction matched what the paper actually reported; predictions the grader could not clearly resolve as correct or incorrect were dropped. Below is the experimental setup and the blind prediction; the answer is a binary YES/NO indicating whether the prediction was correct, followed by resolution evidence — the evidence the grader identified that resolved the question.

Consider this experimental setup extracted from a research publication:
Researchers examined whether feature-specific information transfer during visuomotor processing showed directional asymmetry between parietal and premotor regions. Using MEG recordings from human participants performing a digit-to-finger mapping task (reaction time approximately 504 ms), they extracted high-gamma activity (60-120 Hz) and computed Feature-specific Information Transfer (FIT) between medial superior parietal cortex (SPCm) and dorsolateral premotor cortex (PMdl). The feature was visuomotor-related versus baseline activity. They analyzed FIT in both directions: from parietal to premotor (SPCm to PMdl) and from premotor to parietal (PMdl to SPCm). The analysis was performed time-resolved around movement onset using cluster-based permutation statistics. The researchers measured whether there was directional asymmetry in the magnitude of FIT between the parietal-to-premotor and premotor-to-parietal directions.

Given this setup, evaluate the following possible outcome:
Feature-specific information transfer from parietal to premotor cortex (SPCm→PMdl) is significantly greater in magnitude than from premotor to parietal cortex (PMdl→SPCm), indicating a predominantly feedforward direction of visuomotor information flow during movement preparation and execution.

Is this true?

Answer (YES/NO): YES